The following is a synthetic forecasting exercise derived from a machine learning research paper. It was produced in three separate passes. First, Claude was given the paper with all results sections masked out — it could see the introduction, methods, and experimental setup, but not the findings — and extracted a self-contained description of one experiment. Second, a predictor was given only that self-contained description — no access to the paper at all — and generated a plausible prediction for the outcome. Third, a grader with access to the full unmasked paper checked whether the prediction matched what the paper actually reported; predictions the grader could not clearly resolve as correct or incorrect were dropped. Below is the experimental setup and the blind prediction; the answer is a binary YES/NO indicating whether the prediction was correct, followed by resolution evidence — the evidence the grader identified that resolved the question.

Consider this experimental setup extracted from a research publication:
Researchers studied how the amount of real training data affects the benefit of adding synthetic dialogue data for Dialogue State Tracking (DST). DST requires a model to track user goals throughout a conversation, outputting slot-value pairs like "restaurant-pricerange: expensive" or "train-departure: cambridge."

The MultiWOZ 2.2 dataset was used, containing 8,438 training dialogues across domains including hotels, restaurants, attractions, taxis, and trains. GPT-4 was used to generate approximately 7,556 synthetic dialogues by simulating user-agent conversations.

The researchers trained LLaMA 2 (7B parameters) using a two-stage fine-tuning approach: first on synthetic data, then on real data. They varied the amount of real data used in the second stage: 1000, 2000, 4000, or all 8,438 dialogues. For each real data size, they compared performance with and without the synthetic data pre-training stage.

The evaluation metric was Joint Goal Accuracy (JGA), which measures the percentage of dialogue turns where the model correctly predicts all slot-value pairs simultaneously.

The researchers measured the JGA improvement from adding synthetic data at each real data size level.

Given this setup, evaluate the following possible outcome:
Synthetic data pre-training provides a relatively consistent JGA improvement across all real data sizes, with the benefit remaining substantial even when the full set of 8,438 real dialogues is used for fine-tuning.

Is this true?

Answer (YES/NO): NO